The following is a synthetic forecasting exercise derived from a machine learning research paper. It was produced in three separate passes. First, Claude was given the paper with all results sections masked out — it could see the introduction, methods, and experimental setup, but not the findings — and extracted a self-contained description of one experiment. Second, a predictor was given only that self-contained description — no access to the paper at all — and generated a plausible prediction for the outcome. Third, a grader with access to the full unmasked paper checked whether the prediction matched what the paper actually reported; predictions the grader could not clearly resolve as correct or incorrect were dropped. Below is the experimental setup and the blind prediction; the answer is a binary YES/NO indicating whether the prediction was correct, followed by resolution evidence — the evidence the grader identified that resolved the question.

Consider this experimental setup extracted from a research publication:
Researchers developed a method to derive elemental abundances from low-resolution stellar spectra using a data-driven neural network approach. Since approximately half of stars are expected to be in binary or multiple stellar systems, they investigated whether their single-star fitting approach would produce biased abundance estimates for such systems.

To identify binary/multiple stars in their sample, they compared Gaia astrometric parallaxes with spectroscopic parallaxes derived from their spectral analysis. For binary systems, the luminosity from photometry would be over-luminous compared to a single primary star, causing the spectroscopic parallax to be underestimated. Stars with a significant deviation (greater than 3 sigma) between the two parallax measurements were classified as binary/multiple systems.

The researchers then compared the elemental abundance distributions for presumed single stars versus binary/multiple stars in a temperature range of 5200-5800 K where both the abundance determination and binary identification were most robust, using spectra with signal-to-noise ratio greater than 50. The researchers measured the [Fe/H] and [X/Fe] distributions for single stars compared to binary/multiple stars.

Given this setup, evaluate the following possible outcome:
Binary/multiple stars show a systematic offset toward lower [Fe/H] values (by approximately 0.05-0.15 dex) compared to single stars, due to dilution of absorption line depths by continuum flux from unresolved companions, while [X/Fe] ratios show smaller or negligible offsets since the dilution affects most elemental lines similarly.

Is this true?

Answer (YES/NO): NO